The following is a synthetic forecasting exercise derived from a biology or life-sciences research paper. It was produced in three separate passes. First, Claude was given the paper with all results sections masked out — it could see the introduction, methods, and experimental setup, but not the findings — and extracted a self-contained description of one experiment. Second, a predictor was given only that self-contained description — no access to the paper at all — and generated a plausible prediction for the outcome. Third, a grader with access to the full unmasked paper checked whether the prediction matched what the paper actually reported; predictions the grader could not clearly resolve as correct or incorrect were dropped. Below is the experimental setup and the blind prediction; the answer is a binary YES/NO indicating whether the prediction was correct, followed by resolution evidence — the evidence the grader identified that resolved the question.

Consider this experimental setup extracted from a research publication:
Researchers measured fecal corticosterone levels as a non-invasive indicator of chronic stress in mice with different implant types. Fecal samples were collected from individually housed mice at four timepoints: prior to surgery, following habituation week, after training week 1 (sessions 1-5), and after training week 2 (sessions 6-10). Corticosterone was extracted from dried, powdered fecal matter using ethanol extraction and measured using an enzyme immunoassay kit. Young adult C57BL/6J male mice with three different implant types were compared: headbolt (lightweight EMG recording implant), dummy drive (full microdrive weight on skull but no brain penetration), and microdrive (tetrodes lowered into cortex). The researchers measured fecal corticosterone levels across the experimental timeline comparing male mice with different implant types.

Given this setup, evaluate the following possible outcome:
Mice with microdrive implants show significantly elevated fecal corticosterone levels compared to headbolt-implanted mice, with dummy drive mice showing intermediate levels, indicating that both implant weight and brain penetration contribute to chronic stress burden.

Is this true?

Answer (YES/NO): NO